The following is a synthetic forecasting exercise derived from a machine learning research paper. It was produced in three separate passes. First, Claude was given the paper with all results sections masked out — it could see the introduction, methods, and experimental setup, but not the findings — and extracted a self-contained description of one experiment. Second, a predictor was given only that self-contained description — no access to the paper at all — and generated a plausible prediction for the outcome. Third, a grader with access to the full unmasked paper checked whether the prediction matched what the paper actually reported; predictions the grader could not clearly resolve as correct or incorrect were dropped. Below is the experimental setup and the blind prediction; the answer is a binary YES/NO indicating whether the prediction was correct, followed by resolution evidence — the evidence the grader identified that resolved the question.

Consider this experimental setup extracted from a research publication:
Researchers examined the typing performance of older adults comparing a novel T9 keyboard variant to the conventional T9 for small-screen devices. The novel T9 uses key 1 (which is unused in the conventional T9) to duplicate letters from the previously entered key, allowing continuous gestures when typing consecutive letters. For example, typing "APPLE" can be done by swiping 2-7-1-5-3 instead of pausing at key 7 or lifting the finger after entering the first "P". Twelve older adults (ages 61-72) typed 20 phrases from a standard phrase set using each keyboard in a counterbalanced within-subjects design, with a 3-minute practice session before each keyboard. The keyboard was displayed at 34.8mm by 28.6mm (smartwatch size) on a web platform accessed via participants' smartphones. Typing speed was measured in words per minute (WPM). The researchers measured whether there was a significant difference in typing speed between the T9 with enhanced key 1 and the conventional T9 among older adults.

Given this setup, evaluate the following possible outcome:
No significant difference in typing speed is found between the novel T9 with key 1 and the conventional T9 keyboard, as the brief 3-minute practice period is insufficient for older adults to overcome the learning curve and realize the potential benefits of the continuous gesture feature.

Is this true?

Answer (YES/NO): YES